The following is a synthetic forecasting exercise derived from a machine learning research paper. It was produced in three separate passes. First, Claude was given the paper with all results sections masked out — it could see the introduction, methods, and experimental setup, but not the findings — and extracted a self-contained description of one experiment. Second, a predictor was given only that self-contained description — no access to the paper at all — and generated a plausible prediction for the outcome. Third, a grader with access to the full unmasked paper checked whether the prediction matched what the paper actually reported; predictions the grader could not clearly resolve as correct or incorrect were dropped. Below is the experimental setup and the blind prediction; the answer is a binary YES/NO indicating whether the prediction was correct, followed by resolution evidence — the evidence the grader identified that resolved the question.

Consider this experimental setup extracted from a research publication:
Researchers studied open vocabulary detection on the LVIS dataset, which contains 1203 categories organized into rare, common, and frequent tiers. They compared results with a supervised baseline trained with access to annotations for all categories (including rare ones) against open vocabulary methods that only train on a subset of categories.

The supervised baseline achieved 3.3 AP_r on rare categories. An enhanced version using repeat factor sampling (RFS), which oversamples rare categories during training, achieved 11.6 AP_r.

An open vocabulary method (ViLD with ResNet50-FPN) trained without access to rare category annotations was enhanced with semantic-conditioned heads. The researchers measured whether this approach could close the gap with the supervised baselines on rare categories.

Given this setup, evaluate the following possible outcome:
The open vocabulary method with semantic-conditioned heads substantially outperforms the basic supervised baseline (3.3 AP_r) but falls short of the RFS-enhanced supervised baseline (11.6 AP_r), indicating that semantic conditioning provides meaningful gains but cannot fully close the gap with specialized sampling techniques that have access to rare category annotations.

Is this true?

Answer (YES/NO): NO